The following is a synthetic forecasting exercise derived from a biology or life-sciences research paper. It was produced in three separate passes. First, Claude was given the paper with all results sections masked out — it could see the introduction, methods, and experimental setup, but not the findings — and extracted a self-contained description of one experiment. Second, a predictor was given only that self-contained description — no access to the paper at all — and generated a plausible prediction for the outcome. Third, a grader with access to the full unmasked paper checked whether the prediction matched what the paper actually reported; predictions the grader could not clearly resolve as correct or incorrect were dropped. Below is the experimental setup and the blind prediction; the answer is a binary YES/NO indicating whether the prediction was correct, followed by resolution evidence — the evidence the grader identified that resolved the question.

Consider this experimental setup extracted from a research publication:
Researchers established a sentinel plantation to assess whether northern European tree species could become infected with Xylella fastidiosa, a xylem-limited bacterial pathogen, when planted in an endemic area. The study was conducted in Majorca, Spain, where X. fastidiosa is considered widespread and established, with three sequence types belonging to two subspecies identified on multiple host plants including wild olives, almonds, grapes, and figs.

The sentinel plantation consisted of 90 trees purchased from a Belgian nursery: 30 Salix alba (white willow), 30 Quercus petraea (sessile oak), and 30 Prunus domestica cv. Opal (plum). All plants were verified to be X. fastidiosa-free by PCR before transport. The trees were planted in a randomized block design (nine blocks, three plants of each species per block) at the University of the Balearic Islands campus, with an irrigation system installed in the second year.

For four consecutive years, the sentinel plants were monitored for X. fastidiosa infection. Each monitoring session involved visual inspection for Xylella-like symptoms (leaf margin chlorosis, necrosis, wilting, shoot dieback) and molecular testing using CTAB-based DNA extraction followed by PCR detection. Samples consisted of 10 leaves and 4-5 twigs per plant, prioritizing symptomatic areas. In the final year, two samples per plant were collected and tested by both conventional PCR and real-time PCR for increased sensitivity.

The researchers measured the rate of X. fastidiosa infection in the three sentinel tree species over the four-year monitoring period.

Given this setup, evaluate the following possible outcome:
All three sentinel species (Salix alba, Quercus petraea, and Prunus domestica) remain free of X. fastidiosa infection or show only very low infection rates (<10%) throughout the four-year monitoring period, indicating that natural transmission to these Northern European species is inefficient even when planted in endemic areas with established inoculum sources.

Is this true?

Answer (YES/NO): NO